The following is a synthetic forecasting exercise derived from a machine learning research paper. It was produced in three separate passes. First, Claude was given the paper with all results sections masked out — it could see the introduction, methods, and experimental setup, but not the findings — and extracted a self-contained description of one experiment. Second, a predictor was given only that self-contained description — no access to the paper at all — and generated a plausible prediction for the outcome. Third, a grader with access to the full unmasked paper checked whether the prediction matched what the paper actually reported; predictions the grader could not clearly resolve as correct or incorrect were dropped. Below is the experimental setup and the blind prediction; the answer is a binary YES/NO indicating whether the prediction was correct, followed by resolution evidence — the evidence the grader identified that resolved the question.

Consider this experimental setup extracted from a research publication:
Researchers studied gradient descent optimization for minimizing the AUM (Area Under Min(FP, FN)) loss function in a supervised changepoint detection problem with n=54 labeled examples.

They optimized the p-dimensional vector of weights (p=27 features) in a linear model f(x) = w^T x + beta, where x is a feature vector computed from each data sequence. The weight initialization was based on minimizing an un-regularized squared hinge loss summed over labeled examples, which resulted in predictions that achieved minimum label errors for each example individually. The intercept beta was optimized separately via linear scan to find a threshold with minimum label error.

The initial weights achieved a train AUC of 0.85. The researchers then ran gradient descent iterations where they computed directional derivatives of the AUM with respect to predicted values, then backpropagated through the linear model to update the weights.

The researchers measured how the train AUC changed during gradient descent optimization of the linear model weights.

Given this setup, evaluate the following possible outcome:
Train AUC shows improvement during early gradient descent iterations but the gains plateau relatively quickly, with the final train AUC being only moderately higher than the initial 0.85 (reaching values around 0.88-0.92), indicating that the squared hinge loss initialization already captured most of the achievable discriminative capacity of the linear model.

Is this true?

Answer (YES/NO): NO